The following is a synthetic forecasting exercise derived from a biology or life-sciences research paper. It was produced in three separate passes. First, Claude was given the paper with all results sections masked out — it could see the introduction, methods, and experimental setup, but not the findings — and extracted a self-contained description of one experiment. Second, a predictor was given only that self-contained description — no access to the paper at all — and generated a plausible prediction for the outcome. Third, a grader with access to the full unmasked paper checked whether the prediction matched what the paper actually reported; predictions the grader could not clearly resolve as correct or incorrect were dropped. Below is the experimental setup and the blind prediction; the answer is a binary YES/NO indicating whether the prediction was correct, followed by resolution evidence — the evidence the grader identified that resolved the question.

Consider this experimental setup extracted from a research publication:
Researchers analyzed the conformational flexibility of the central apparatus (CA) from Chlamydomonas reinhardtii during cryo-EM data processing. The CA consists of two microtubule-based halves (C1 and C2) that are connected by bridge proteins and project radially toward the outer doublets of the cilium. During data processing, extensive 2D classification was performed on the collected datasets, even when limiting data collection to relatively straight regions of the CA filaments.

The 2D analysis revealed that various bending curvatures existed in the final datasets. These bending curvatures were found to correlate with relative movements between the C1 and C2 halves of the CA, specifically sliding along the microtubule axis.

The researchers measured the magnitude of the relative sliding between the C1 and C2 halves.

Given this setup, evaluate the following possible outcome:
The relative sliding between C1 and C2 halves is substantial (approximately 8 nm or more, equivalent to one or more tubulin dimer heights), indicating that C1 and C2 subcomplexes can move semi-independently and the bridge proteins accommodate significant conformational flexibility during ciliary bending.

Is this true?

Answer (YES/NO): YES